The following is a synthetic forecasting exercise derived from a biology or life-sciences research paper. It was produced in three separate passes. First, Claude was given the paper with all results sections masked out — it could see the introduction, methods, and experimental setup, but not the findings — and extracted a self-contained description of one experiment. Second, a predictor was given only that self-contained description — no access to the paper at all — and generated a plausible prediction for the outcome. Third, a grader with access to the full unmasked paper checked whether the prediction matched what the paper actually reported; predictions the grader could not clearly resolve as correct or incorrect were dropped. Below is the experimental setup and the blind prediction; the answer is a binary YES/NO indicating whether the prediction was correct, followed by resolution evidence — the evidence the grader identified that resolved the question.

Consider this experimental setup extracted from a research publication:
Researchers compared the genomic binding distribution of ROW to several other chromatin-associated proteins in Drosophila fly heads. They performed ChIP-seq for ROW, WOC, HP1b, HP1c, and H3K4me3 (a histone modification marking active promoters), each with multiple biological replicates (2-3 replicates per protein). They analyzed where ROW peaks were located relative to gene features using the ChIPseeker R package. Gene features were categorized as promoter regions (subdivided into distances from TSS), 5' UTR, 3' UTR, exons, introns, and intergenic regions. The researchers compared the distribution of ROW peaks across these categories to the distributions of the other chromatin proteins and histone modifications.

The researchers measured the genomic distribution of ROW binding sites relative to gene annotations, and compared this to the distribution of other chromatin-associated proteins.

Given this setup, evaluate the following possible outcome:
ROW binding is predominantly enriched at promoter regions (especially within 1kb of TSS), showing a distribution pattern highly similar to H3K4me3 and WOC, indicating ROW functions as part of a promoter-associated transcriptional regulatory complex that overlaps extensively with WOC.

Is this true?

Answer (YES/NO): YES